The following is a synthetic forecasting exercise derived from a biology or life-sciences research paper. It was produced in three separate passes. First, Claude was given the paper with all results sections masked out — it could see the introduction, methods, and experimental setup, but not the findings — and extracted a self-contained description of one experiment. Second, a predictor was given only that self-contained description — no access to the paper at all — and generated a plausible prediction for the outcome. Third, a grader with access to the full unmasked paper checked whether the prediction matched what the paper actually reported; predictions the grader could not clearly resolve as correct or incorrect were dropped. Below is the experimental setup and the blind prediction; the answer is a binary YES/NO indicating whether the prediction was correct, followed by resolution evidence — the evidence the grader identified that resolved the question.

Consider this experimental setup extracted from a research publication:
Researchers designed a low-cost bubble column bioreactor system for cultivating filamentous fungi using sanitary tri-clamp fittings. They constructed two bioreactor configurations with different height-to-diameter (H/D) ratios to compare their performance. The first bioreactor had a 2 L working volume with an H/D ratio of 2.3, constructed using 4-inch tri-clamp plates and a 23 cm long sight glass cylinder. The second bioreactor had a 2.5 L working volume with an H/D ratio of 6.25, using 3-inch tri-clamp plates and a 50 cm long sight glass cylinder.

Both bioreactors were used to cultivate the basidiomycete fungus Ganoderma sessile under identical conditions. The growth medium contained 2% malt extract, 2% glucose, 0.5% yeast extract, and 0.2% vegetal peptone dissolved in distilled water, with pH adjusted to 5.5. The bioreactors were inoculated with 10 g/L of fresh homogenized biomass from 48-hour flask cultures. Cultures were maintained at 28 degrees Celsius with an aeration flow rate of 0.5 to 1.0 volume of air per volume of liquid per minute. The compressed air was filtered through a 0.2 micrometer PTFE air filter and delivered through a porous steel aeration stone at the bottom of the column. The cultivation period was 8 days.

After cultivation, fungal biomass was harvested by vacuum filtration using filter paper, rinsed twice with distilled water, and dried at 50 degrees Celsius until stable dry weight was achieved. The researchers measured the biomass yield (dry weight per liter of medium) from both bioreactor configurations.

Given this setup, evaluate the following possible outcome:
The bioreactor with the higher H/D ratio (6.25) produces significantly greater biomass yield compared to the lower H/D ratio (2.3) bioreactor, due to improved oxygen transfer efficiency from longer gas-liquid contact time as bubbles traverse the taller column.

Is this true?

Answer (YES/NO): NO